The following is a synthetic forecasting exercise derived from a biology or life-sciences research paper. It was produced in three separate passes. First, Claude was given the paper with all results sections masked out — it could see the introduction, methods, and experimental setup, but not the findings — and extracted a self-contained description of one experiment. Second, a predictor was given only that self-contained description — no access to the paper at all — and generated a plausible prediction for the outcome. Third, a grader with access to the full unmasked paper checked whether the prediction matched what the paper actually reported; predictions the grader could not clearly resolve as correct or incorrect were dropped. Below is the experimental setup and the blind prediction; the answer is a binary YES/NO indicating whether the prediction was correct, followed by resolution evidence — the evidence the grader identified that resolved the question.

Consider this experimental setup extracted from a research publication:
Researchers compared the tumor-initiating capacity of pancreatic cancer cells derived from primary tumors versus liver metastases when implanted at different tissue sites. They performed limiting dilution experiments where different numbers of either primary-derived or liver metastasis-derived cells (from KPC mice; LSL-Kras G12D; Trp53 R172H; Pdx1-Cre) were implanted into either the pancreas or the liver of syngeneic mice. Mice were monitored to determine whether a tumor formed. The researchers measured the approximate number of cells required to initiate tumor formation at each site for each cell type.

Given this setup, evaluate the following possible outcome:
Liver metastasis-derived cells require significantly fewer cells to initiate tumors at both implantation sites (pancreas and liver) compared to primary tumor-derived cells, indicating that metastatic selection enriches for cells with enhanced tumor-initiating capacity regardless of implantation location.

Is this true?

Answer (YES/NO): NO